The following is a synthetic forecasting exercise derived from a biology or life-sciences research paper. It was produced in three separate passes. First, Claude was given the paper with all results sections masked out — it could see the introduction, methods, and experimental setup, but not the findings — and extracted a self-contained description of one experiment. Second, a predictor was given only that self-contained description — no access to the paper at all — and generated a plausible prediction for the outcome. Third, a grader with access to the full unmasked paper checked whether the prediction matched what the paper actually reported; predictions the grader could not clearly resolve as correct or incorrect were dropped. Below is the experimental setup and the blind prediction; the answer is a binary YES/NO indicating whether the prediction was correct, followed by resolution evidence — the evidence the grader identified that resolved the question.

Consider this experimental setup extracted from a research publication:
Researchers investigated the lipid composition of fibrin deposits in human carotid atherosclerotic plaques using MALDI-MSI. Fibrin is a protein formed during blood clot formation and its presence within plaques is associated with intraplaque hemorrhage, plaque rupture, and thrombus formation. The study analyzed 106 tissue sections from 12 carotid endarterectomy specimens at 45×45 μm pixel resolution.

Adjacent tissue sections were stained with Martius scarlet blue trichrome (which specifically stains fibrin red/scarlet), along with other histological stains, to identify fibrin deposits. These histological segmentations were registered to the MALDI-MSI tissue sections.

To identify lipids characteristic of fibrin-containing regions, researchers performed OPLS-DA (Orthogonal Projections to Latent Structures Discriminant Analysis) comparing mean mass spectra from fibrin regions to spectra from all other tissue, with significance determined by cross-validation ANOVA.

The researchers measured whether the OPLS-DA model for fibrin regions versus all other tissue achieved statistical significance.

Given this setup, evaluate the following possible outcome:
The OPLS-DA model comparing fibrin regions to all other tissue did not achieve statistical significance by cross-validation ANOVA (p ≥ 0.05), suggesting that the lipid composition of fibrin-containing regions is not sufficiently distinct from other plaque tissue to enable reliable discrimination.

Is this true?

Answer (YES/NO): NO